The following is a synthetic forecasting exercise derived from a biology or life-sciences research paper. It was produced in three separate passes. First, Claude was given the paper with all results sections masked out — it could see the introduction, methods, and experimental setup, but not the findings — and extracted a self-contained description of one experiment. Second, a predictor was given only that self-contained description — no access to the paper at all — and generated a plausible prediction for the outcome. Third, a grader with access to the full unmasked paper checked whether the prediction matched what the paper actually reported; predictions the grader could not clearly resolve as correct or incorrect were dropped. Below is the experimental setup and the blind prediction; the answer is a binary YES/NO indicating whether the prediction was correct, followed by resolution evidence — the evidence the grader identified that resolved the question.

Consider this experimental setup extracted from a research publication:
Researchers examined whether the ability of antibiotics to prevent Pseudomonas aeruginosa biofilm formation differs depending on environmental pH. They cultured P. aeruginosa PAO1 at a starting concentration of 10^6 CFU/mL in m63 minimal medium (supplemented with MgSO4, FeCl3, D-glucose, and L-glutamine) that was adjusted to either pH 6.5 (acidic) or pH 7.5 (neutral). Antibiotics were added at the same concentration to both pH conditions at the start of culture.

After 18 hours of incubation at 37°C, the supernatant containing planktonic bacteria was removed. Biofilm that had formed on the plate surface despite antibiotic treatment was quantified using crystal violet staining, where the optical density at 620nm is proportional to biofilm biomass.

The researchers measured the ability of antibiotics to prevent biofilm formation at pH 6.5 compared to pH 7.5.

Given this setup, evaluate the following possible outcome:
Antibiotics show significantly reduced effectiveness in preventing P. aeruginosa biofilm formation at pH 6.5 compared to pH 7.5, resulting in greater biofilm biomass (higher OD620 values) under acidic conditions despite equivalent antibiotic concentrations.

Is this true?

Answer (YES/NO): YES